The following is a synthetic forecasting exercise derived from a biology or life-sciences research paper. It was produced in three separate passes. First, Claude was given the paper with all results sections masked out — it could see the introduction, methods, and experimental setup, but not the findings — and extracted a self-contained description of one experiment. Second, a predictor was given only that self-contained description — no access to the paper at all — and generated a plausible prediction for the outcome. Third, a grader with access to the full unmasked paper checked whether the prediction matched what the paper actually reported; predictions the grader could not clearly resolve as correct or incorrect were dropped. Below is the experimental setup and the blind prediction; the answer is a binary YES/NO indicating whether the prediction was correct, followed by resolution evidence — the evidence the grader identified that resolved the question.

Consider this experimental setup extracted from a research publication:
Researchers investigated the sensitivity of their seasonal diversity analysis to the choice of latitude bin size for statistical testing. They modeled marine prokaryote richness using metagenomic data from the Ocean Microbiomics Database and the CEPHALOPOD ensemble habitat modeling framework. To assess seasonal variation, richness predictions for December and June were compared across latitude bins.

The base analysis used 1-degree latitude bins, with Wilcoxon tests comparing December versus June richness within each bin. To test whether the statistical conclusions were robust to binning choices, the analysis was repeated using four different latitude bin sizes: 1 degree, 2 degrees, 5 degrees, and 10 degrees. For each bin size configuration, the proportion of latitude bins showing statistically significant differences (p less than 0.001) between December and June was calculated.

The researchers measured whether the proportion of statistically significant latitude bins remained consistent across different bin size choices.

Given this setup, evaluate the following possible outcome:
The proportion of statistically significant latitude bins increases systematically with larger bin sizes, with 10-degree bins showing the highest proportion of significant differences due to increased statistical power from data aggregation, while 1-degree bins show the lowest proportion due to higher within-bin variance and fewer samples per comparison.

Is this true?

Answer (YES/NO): NO